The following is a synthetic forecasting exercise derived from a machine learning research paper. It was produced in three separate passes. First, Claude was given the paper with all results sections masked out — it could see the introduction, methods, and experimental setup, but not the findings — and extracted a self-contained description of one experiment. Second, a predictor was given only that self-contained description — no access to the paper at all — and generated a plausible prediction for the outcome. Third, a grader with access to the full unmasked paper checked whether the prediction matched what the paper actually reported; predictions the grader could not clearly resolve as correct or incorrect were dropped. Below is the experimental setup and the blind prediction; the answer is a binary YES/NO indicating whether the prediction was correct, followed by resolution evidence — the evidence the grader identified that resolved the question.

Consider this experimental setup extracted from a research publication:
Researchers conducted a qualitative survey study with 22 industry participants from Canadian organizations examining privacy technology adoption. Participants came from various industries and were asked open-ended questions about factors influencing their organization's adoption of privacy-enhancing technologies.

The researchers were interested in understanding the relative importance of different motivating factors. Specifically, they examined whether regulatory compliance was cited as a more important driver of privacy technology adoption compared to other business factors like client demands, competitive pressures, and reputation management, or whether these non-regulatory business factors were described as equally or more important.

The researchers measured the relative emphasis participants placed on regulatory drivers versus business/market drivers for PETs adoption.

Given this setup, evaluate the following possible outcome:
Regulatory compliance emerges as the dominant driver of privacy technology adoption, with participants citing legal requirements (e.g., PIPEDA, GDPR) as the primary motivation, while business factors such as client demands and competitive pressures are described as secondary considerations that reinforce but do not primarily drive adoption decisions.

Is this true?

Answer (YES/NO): NO